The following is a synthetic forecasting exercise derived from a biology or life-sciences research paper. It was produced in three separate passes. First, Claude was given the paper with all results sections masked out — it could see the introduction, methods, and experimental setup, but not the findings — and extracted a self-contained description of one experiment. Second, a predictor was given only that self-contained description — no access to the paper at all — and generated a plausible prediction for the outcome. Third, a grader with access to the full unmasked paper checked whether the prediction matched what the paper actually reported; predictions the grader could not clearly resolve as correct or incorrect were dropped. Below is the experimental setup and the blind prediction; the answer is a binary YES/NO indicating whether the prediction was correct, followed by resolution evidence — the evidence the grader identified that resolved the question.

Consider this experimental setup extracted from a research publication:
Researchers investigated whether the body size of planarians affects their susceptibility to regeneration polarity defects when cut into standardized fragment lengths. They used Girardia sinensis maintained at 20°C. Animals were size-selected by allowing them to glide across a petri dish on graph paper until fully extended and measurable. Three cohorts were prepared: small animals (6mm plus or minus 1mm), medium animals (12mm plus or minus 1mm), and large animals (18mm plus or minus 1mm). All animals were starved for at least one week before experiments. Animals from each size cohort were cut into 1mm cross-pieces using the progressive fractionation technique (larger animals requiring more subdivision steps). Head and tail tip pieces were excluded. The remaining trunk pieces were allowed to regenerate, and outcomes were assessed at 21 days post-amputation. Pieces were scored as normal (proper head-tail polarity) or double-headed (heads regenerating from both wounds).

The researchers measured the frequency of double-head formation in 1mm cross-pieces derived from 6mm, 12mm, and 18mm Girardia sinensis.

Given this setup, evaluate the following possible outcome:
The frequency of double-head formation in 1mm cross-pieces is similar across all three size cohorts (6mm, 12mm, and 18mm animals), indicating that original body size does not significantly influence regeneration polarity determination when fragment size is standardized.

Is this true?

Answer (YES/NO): NO